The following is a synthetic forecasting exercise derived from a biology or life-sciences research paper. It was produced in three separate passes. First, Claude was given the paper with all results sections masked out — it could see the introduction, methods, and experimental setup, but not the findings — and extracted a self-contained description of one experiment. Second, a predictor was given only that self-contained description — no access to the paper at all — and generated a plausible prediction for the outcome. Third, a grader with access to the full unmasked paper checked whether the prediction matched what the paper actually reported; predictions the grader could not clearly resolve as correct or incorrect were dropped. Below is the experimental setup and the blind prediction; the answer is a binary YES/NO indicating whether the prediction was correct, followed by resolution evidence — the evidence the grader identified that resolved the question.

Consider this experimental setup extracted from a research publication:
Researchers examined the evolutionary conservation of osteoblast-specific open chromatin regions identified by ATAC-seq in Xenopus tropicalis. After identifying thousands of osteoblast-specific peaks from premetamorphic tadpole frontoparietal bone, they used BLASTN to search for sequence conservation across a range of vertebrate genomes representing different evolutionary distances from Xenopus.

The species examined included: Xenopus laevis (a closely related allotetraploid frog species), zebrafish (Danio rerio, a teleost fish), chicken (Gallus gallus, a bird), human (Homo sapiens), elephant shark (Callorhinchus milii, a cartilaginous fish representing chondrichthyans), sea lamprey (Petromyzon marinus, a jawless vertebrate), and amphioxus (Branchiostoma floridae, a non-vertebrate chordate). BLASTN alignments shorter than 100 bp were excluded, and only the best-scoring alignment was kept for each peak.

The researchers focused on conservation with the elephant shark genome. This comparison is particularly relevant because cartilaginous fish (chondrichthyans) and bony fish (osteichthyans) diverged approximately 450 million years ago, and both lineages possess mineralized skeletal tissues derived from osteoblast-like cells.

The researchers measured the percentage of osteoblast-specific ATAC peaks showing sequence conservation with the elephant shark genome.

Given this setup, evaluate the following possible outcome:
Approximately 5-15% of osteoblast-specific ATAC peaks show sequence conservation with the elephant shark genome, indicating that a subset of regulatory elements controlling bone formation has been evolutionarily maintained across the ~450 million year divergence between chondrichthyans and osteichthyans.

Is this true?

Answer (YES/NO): NO